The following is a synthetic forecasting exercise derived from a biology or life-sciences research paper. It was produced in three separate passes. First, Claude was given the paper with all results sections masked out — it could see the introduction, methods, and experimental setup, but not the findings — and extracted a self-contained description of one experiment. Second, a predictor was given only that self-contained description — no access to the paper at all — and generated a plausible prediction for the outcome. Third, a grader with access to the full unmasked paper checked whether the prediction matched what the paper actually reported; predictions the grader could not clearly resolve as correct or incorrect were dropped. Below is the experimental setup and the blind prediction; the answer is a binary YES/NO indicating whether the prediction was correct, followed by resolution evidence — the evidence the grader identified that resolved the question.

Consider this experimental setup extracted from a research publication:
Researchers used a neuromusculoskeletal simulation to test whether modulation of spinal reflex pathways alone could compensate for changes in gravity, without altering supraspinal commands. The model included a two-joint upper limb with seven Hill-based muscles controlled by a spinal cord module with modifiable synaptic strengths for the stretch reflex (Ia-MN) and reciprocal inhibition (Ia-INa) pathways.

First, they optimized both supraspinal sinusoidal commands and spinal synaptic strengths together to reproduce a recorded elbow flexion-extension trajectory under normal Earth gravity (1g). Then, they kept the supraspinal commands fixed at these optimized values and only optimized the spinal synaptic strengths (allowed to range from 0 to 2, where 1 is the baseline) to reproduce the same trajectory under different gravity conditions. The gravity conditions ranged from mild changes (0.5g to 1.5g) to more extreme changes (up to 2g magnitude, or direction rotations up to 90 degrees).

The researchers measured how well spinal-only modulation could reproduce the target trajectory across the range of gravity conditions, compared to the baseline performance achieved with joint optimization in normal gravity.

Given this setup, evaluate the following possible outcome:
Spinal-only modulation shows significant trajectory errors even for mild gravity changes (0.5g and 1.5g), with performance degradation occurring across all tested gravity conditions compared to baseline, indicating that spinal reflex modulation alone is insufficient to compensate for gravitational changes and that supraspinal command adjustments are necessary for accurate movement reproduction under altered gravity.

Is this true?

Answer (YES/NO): NO